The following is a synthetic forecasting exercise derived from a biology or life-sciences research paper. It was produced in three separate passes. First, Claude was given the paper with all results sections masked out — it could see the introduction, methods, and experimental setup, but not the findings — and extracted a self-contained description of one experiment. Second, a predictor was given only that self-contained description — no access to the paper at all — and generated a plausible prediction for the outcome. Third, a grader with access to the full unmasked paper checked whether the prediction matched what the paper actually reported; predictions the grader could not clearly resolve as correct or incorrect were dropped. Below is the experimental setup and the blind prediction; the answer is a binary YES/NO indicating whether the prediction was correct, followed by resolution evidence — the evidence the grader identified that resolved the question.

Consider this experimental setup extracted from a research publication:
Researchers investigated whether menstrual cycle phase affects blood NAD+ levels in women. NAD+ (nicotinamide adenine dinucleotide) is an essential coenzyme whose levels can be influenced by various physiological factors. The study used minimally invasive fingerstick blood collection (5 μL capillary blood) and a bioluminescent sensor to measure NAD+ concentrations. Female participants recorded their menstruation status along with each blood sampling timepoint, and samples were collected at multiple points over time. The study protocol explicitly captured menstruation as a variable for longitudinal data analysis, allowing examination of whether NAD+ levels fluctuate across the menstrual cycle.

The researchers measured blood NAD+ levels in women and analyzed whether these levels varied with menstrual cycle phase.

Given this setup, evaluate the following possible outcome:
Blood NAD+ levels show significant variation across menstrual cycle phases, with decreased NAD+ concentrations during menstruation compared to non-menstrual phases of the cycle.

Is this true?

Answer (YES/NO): NO